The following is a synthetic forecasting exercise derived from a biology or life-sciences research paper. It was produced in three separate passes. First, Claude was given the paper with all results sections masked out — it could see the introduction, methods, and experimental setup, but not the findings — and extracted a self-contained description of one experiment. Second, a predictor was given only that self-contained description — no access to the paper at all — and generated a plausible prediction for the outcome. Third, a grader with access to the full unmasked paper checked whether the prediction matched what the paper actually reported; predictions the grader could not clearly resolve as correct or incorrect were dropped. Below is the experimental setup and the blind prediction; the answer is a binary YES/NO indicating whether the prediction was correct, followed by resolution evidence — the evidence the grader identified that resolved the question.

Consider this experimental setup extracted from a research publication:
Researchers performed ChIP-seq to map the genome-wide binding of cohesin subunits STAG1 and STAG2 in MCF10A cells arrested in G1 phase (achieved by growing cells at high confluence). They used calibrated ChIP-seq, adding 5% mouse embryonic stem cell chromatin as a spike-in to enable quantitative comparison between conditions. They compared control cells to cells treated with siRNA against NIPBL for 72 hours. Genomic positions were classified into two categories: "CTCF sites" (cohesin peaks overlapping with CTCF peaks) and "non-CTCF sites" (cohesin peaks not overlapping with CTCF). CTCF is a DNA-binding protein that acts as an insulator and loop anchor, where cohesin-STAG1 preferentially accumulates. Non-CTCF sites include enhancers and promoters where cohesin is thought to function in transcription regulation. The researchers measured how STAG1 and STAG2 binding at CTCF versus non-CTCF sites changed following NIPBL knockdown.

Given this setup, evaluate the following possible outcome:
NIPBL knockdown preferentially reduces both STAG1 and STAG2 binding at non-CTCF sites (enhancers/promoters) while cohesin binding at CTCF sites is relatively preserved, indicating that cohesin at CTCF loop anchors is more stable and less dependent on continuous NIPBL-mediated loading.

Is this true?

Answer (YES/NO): NO